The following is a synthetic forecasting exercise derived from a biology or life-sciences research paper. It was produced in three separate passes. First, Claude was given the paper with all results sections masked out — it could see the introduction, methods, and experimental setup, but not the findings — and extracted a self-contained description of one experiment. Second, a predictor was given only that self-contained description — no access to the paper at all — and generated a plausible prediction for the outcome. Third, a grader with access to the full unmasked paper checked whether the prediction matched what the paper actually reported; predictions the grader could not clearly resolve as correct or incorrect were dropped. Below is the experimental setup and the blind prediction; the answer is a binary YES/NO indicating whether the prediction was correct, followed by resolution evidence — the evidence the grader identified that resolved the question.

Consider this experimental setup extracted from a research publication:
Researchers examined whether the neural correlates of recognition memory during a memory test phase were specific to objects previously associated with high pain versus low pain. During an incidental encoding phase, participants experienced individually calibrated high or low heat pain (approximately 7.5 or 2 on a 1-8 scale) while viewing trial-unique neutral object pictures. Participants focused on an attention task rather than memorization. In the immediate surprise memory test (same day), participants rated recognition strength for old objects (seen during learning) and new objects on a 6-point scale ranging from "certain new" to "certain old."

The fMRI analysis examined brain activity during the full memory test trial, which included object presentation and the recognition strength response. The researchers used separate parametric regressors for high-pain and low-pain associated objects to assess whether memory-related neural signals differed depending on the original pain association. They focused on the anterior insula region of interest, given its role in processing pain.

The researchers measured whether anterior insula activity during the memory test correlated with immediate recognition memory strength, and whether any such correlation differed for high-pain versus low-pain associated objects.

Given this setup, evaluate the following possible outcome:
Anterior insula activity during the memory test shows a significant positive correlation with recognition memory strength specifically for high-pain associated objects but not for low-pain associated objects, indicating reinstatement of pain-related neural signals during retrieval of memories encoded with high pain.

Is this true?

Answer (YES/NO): NO